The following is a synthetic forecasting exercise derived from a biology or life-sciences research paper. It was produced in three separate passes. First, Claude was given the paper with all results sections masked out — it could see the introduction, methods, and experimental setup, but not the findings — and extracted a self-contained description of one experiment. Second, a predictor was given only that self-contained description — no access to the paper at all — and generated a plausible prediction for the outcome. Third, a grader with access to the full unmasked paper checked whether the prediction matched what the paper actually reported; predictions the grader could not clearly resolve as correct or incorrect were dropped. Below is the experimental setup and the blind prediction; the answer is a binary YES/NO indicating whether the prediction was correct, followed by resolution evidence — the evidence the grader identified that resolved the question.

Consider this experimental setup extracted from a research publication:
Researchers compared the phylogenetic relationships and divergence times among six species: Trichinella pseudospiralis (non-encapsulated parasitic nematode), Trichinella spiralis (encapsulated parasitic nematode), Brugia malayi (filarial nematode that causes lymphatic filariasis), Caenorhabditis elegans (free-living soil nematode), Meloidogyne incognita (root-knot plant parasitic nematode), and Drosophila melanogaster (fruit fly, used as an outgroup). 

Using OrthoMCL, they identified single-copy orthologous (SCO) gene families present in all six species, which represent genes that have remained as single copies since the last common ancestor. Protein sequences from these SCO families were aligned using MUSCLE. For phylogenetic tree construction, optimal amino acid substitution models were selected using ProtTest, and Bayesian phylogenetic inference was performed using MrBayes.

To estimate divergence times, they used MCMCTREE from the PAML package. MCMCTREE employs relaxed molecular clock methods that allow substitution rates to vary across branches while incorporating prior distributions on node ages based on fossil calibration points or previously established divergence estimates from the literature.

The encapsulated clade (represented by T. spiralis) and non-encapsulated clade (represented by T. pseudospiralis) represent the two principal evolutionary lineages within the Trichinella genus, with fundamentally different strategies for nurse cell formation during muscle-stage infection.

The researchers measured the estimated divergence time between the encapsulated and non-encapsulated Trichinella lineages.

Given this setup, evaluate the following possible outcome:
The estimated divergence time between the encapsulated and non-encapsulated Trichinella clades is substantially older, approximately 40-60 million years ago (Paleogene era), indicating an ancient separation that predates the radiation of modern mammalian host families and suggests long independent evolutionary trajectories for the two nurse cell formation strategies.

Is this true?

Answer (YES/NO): NO